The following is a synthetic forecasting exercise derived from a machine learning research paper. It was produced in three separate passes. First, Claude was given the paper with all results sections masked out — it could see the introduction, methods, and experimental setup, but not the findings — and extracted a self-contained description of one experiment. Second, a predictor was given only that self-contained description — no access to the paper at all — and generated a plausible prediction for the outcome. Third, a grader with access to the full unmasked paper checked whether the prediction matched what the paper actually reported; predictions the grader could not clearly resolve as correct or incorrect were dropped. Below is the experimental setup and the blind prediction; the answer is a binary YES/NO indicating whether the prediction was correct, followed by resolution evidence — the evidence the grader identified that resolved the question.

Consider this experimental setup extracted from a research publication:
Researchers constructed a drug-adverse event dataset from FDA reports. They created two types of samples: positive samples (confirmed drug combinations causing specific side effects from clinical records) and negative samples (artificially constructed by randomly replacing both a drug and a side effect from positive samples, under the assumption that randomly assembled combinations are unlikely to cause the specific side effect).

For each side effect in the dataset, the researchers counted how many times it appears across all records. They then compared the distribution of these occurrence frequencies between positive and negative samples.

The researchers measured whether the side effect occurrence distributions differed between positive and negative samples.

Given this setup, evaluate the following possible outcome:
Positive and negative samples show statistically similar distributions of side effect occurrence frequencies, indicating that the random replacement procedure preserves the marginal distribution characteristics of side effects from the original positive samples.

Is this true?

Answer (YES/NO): NO